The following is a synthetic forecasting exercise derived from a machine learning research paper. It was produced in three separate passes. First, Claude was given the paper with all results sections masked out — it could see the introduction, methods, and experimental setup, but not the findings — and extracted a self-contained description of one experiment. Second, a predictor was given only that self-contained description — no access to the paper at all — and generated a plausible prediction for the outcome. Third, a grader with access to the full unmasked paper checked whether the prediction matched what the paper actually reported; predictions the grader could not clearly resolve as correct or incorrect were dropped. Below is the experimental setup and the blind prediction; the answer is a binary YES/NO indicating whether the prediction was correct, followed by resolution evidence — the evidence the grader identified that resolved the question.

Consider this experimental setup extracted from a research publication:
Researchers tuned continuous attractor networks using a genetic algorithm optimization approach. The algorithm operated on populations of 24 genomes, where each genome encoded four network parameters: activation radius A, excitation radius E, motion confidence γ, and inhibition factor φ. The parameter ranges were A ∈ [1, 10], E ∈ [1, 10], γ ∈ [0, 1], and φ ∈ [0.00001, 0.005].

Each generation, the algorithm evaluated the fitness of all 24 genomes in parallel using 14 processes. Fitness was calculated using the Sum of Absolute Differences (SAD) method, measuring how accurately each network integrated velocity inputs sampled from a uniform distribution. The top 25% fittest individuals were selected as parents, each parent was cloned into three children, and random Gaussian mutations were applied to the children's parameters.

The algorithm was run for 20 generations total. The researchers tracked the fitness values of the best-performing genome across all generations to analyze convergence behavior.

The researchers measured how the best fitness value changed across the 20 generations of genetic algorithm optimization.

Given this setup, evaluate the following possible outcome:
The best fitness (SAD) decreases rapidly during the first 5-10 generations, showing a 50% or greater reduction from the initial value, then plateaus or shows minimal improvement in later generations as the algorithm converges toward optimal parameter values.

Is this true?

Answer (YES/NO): NO